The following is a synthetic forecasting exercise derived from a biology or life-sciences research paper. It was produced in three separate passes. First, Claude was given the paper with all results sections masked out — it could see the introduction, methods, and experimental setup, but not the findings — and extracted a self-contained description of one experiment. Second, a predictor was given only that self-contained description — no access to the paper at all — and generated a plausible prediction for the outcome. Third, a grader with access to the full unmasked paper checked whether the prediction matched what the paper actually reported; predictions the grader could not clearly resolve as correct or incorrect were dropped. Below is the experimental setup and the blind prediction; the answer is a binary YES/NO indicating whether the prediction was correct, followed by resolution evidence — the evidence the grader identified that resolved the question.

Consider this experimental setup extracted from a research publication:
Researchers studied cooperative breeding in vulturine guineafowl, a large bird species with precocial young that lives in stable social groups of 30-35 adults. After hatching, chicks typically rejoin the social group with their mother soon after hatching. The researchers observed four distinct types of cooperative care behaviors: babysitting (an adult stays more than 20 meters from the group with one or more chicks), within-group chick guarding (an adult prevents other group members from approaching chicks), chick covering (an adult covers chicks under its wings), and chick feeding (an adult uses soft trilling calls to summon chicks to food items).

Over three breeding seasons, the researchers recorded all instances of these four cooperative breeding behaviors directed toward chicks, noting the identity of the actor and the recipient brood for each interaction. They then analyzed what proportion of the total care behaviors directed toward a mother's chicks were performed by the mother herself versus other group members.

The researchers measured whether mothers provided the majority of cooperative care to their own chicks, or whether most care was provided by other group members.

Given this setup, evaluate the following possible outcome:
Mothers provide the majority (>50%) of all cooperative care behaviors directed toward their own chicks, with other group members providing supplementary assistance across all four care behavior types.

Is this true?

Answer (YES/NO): NO